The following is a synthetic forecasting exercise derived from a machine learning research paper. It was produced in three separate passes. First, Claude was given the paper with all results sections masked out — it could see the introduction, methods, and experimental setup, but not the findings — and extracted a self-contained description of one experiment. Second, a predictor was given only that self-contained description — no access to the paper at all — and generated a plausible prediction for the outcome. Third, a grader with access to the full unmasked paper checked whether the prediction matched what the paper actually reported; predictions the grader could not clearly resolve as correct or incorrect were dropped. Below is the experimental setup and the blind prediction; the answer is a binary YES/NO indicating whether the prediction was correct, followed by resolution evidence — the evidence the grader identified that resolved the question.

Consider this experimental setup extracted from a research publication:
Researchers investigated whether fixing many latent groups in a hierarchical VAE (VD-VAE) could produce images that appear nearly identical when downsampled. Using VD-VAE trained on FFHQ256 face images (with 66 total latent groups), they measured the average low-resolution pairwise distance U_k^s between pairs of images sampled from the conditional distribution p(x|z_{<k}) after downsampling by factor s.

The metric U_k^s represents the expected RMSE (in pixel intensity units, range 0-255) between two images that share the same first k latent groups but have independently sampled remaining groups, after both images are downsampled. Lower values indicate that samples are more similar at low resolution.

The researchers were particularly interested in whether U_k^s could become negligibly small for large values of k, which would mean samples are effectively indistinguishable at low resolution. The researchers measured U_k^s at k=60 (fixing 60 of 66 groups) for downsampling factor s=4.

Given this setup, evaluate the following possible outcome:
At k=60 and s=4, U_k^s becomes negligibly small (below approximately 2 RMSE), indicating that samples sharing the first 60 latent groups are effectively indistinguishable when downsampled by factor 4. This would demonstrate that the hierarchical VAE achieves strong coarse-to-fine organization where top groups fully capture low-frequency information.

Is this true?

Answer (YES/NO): YES